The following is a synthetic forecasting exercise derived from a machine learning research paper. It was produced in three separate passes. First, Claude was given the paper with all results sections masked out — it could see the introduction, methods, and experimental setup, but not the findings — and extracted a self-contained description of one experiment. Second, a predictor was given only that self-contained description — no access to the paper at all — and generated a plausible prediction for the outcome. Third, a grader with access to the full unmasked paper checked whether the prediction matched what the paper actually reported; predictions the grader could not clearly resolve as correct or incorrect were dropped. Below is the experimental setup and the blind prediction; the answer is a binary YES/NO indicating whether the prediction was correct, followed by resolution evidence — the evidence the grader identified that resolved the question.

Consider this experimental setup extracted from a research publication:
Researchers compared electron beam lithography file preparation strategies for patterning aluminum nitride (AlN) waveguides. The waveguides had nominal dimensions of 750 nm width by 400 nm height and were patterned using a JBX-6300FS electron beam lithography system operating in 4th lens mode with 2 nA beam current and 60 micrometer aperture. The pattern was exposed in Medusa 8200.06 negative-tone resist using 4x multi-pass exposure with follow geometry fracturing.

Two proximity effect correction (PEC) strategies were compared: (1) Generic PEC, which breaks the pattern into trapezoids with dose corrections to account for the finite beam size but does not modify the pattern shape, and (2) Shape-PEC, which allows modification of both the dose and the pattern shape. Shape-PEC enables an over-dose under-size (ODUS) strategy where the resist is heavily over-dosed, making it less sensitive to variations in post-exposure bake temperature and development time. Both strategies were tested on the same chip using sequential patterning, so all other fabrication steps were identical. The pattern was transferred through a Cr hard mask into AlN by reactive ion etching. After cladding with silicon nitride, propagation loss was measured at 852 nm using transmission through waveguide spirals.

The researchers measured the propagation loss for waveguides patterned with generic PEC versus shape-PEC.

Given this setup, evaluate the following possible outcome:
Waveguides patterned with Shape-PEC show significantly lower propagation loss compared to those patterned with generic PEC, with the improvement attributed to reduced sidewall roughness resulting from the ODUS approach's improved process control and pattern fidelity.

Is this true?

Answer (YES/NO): NO